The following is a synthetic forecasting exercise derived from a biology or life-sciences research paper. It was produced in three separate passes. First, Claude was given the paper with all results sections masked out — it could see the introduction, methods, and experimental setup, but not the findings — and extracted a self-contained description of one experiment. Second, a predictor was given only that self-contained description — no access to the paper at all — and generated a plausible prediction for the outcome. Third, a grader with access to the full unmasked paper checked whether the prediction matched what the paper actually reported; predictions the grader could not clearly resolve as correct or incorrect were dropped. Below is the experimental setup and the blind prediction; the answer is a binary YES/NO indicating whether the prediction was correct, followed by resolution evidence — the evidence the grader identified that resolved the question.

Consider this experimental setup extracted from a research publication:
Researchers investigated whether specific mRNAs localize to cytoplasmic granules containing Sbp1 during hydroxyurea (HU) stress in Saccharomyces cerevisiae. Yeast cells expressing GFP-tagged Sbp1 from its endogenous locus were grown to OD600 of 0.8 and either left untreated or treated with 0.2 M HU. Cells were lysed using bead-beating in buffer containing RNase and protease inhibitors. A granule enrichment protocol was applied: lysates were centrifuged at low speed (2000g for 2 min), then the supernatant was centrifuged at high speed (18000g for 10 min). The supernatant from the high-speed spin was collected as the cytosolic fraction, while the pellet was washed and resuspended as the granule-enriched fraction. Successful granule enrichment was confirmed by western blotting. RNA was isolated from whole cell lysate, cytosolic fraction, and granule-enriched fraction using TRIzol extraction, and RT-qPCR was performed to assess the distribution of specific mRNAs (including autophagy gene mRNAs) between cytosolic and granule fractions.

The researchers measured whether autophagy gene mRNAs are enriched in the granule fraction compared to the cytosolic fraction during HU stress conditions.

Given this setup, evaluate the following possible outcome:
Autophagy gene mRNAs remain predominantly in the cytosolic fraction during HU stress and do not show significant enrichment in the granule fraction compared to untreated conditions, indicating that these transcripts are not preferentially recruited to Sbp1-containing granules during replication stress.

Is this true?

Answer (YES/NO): NO